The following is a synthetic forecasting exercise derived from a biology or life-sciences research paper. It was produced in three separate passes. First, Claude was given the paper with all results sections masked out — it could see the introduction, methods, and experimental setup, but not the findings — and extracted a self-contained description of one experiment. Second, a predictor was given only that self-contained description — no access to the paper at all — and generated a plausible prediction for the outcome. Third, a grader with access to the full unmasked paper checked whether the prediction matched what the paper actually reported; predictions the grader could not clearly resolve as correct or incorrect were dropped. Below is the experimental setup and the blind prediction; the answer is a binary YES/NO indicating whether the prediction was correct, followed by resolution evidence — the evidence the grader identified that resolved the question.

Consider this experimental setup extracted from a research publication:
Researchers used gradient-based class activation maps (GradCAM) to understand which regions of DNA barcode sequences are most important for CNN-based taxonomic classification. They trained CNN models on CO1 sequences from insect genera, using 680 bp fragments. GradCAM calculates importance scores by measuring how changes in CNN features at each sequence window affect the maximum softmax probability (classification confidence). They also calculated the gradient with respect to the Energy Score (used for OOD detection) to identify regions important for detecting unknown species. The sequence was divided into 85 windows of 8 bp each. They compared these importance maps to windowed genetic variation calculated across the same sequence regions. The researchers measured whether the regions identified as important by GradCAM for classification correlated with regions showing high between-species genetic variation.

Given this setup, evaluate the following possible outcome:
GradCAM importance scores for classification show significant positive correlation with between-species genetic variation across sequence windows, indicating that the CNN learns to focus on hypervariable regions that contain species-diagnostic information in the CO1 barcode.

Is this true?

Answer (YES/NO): YES